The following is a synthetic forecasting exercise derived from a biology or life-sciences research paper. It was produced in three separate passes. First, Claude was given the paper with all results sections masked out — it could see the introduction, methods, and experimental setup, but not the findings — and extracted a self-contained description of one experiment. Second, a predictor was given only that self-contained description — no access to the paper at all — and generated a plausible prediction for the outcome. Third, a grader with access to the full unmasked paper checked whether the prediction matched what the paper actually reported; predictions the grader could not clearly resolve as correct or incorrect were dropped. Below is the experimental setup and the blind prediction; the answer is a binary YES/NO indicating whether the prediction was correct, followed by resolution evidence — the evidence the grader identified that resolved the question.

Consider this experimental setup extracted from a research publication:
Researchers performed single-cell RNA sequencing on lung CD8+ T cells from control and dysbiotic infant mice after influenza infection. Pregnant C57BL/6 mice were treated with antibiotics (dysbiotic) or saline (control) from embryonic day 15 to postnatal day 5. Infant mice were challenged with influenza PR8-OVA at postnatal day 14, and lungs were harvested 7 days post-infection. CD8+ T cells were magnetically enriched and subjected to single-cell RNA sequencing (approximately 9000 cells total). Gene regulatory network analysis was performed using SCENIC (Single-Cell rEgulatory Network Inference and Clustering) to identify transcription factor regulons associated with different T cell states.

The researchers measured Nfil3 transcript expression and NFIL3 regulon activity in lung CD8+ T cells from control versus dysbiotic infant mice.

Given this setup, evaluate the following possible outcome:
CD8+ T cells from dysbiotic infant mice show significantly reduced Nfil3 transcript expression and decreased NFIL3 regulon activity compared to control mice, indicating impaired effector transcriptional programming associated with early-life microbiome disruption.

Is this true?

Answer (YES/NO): YES